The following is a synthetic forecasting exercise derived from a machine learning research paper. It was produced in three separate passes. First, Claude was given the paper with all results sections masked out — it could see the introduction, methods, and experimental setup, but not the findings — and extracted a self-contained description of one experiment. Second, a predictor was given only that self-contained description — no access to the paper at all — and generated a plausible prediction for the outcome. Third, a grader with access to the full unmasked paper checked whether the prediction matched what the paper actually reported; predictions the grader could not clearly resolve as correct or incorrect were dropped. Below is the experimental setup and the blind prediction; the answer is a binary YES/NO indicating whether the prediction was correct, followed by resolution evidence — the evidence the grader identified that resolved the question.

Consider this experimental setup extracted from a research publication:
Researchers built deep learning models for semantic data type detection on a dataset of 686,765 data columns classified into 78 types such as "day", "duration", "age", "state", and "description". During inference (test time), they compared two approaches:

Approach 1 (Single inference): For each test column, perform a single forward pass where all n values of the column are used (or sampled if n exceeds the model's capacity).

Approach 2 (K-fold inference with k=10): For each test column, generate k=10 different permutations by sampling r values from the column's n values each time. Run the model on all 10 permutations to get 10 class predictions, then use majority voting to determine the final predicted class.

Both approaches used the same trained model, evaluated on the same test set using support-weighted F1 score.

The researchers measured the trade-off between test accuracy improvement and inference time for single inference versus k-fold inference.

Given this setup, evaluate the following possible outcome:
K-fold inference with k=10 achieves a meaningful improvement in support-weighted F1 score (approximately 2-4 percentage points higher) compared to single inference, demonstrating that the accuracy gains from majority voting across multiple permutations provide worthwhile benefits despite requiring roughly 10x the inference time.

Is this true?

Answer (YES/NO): NO